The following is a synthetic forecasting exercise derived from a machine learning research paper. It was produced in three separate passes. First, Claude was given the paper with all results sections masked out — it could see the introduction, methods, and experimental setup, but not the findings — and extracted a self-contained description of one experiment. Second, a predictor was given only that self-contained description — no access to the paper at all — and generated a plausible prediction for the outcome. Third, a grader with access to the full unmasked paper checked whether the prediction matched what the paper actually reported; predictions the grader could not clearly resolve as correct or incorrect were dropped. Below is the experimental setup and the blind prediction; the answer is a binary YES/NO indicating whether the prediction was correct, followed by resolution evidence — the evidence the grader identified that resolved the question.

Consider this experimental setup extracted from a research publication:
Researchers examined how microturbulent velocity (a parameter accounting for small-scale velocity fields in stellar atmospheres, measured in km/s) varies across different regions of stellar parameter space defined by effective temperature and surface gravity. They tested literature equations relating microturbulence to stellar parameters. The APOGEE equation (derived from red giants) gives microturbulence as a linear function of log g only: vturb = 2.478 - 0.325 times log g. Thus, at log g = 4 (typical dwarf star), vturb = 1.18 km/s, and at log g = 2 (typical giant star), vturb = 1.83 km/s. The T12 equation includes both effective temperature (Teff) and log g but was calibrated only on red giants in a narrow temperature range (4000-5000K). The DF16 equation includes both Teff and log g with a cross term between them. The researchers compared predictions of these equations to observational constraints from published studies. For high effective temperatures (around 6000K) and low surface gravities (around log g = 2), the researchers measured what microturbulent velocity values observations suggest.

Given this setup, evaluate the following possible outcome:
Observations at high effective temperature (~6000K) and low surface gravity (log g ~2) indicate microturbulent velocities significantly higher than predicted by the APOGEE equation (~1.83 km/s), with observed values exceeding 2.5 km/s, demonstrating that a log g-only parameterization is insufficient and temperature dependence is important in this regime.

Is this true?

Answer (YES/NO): YES